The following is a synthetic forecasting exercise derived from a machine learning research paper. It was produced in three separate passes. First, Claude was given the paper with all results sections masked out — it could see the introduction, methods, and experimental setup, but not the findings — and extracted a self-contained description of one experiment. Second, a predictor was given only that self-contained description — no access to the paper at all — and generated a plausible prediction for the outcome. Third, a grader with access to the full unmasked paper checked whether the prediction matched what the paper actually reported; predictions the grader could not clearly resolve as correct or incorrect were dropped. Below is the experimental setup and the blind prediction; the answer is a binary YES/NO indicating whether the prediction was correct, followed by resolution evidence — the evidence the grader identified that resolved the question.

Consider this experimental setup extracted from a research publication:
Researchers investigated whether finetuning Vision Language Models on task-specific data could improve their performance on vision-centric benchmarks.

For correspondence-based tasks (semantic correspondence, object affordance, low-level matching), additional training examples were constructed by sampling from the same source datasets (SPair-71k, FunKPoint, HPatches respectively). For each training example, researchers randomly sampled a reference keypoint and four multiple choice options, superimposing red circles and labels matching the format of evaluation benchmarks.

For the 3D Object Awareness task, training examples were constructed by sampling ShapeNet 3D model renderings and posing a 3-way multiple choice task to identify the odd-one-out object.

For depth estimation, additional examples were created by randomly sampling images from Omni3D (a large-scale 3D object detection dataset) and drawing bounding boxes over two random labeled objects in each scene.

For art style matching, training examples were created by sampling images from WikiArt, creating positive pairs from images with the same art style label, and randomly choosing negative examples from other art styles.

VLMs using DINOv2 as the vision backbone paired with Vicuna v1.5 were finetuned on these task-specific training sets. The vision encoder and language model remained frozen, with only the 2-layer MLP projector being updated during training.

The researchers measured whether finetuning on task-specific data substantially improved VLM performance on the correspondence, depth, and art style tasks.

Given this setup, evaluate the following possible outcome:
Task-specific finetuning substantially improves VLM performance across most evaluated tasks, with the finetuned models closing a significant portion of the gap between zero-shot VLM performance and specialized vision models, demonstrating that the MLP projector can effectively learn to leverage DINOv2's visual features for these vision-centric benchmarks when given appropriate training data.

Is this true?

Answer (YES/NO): NO